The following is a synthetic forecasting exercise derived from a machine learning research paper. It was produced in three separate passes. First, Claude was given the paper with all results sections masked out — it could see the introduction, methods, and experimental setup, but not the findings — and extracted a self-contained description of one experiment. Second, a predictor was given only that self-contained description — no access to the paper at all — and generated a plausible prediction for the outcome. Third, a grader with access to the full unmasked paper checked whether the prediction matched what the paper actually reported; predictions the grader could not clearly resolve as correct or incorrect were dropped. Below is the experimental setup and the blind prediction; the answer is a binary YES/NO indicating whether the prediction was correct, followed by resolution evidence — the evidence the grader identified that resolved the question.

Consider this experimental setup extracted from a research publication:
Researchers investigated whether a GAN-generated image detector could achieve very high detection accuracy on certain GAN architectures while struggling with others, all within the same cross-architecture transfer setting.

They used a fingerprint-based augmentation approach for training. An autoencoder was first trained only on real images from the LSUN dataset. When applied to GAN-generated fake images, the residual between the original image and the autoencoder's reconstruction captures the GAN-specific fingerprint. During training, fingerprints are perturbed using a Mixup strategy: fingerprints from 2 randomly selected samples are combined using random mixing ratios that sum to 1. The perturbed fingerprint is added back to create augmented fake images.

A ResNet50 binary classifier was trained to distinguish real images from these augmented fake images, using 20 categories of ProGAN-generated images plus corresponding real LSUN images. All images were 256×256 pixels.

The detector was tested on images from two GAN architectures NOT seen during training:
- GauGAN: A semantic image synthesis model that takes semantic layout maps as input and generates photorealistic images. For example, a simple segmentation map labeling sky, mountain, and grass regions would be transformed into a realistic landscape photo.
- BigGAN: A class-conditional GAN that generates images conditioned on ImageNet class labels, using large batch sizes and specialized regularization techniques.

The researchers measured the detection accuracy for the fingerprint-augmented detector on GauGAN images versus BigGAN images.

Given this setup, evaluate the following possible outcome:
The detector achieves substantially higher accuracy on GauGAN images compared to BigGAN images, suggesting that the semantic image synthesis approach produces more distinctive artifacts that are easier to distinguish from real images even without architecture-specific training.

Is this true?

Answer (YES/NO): YES